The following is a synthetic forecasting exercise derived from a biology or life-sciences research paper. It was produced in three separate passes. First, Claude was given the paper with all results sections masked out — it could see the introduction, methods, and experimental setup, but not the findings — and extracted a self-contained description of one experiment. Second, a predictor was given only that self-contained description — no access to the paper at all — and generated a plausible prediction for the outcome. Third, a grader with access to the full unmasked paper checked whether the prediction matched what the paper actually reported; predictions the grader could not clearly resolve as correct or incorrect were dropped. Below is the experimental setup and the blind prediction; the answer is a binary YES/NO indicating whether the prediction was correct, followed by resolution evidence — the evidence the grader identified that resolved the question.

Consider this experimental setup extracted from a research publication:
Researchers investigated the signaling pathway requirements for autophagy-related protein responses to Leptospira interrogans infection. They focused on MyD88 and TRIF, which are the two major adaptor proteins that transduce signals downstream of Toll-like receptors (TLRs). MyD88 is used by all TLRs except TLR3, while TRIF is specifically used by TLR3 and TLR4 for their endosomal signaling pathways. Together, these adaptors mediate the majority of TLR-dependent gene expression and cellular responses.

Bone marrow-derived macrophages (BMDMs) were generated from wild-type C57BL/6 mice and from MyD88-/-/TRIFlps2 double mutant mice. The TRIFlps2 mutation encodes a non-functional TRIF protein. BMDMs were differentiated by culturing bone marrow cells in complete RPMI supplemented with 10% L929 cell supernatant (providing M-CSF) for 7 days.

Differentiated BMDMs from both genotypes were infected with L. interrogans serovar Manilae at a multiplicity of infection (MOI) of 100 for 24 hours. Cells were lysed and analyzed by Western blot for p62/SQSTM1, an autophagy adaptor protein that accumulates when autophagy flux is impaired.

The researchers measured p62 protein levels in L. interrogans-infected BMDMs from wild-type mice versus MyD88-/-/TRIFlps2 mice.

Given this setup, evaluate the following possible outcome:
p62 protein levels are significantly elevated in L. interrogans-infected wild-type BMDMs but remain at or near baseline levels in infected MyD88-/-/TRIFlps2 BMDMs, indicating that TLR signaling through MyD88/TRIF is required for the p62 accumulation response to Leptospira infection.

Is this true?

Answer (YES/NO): YES